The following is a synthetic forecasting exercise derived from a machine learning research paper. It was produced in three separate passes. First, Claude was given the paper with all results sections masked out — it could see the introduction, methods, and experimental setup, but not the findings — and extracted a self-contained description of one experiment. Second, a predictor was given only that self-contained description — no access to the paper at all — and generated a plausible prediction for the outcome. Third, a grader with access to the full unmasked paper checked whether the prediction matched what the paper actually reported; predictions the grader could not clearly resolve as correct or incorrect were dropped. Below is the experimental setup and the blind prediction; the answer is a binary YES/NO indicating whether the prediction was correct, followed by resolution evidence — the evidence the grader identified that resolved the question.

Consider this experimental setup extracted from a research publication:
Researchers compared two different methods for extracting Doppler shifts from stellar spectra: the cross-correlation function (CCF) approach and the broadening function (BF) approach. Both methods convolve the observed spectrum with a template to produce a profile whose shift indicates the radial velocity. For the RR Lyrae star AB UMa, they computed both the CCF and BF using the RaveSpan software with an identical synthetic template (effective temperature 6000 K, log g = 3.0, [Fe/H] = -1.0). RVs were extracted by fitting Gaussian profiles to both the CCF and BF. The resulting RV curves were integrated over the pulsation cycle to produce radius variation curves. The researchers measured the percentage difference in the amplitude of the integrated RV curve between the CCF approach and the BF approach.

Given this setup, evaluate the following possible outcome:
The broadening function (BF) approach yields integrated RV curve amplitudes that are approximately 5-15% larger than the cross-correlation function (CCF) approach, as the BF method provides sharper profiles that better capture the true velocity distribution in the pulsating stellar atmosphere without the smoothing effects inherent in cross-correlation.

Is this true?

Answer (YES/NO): NO